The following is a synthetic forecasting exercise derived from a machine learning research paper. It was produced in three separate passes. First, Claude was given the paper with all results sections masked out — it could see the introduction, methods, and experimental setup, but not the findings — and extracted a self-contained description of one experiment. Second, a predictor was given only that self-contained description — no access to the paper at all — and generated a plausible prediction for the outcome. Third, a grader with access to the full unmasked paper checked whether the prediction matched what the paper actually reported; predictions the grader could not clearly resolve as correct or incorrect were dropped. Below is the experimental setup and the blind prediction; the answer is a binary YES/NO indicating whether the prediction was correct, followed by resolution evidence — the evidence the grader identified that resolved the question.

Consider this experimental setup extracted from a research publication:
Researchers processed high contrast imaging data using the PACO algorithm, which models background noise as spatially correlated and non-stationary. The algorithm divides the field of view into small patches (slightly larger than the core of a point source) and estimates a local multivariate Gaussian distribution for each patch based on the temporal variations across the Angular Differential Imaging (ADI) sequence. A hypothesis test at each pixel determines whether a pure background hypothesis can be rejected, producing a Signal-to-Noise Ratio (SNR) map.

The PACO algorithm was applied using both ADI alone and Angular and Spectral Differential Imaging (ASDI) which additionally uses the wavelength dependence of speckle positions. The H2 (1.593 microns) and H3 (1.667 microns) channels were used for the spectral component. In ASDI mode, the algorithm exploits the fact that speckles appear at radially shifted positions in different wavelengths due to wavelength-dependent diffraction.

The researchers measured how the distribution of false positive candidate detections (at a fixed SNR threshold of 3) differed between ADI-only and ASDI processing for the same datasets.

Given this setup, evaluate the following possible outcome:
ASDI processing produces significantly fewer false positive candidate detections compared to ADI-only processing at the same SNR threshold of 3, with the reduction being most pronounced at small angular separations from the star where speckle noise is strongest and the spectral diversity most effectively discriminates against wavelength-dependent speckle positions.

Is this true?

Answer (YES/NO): NO